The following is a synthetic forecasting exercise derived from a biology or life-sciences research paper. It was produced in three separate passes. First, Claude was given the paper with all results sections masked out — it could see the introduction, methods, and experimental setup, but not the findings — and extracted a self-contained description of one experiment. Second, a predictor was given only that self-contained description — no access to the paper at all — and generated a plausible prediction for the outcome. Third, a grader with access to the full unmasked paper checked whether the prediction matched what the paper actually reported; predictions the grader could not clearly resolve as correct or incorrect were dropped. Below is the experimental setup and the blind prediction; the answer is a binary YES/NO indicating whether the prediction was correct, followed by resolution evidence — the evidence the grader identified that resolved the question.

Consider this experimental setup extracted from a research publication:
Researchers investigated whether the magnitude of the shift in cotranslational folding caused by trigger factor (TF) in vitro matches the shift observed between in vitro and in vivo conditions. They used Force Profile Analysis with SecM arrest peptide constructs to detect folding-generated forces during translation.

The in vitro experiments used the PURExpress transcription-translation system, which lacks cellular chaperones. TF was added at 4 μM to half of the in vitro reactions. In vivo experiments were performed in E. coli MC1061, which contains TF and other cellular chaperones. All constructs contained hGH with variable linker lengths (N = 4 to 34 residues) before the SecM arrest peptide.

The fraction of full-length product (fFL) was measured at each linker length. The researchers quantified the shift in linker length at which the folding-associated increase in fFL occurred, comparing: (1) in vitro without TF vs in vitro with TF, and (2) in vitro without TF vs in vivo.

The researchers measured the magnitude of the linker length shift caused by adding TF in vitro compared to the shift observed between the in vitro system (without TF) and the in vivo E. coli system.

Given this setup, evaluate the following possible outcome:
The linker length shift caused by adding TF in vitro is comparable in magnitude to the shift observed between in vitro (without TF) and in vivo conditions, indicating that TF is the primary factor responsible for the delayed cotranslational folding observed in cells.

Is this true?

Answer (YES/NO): YES